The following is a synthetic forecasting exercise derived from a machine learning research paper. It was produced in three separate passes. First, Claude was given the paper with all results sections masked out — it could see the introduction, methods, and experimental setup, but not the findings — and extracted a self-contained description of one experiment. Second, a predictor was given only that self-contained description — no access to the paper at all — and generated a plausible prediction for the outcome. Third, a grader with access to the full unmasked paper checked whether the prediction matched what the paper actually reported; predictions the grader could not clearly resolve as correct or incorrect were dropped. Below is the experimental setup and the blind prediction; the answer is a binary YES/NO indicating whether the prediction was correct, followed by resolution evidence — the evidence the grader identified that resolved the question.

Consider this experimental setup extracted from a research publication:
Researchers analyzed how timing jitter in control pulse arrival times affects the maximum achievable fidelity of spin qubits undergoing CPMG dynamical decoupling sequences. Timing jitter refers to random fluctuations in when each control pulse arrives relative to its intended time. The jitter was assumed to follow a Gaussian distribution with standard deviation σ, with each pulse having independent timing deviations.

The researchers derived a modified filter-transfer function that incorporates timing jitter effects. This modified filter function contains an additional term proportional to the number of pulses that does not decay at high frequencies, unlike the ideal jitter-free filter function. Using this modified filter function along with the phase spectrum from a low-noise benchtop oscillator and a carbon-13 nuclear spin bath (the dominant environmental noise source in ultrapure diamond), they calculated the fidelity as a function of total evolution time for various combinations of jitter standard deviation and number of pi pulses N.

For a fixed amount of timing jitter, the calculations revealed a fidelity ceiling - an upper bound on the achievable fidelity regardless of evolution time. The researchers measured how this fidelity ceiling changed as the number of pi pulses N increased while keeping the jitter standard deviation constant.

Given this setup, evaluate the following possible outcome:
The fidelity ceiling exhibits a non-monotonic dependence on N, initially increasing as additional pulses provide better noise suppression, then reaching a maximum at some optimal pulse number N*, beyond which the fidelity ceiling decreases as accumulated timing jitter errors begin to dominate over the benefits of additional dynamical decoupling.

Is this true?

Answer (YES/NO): NO